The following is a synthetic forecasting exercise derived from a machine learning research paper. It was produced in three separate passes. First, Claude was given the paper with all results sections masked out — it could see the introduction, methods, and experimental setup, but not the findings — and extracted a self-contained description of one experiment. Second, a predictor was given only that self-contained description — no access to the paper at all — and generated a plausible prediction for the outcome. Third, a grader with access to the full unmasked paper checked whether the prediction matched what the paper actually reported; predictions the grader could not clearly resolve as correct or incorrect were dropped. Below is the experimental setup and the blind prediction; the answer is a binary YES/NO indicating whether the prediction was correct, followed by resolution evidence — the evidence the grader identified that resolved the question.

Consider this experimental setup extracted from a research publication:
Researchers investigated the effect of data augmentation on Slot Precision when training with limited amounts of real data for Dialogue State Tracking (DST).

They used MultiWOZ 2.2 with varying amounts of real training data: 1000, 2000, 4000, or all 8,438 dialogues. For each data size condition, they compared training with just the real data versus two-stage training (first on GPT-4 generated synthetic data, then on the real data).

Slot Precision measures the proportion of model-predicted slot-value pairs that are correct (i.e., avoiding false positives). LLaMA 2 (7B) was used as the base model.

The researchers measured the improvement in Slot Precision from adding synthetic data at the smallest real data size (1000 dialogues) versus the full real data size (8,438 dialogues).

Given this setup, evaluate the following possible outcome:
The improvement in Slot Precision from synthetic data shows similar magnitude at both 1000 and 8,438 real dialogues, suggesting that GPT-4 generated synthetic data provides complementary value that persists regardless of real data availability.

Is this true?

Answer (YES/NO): NO